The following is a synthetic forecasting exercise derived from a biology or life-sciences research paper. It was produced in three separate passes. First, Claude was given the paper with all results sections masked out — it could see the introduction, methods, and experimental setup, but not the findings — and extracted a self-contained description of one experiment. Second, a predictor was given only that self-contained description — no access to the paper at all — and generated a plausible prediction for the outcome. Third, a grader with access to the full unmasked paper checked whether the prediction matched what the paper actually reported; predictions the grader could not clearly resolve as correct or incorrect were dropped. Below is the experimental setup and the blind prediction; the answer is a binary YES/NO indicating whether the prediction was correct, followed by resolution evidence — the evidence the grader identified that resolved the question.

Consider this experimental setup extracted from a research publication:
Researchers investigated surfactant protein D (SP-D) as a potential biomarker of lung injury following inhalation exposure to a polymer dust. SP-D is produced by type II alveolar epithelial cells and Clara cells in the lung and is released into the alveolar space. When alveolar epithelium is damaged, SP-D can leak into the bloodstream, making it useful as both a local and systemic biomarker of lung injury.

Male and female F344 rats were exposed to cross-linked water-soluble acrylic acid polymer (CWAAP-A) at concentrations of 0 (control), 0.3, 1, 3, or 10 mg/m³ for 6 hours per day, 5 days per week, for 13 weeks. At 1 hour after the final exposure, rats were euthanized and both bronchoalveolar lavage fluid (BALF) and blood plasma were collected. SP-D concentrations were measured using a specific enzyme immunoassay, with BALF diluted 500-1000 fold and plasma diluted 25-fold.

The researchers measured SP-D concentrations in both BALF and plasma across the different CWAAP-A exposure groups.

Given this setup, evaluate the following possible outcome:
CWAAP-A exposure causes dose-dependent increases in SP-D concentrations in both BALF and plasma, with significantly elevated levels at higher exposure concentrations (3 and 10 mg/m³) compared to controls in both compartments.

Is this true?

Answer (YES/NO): YES